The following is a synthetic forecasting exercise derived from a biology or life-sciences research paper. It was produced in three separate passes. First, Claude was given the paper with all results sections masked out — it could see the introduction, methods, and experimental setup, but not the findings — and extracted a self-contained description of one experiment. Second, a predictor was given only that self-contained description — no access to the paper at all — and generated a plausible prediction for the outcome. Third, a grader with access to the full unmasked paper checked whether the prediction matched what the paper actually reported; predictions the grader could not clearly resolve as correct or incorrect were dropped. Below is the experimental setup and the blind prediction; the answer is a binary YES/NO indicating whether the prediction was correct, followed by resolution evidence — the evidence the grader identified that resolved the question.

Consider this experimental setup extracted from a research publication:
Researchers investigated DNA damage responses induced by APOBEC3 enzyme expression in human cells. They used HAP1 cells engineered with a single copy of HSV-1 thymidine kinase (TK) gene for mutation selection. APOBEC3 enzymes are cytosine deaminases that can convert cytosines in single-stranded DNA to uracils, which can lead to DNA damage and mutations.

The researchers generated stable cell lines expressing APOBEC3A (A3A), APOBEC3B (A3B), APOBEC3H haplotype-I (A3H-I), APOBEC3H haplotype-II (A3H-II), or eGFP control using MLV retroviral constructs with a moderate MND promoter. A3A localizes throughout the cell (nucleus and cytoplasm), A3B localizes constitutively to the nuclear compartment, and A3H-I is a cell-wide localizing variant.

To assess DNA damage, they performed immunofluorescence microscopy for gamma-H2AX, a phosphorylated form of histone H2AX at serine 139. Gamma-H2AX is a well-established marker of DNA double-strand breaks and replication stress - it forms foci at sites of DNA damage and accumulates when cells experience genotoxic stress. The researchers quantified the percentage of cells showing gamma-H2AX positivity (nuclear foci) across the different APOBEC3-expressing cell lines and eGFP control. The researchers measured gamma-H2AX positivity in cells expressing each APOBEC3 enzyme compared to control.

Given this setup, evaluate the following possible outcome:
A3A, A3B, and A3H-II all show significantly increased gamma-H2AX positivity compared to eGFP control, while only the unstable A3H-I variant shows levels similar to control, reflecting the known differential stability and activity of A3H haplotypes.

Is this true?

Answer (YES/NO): NO